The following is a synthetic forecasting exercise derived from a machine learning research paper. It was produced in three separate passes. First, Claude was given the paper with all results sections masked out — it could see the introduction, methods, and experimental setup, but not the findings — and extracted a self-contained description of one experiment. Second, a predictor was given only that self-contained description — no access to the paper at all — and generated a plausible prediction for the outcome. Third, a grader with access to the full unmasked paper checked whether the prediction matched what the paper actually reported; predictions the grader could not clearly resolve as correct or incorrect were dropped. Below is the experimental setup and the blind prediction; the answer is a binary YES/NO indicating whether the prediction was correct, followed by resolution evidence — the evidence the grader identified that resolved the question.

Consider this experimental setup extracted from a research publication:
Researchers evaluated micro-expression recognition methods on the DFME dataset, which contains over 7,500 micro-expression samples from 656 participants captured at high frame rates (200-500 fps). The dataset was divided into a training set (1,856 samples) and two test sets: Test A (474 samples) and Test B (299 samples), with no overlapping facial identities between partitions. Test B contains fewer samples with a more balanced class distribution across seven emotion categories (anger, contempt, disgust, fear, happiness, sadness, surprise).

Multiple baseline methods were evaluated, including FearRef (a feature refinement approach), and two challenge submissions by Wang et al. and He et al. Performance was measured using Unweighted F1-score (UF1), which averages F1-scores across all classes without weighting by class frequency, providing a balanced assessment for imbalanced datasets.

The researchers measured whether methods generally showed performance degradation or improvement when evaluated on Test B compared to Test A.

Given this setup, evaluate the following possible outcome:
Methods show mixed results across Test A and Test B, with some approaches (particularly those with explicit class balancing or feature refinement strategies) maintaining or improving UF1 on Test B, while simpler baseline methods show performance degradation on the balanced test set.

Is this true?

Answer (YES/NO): NO